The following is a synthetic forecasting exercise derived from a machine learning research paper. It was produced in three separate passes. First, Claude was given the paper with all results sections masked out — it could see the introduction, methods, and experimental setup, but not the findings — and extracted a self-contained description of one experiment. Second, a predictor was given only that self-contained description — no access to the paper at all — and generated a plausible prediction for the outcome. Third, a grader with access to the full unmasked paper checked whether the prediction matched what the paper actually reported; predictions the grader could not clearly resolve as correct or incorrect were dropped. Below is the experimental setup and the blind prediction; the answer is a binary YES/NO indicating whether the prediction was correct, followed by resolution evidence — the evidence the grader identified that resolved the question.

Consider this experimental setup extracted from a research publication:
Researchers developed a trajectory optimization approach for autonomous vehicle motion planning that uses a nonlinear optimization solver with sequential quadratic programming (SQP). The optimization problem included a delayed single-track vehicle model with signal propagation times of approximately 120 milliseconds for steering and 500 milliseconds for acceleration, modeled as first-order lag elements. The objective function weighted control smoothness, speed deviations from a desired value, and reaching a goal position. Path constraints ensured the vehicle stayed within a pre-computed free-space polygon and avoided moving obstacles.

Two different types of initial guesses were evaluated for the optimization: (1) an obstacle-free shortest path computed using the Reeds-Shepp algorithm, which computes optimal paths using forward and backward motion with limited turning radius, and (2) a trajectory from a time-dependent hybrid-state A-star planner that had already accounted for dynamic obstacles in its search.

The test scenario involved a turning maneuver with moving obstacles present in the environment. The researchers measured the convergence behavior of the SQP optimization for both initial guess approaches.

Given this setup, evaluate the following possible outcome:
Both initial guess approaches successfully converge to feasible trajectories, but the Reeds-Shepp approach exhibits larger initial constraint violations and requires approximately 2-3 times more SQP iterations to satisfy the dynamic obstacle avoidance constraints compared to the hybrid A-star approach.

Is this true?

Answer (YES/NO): NO